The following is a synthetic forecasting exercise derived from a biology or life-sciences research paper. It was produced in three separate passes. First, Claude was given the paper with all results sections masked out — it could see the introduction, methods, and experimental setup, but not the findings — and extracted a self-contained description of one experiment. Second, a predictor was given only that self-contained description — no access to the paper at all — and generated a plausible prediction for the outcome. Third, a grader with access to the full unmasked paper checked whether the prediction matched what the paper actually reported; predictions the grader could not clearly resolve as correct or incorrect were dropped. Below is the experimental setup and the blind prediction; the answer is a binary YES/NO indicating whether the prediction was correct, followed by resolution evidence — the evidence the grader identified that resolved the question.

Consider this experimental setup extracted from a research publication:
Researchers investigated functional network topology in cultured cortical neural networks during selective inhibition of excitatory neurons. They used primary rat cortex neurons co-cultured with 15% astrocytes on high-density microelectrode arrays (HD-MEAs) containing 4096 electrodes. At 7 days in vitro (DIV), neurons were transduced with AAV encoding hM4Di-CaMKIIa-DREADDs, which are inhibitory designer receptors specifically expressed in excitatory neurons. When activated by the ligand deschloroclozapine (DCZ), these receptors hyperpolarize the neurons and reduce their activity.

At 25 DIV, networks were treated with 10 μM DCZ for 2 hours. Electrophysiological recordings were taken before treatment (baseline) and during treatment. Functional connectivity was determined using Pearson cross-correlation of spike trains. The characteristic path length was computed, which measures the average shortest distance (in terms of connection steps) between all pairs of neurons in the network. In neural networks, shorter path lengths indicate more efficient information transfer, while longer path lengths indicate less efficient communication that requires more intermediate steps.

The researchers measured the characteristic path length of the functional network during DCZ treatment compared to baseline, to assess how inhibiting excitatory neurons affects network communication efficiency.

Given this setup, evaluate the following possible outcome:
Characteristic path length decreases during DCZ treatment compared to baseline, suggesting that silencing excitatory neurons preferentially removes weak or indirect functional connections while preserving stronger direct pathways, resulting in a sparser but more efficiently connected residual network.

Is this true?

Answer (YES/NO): NO